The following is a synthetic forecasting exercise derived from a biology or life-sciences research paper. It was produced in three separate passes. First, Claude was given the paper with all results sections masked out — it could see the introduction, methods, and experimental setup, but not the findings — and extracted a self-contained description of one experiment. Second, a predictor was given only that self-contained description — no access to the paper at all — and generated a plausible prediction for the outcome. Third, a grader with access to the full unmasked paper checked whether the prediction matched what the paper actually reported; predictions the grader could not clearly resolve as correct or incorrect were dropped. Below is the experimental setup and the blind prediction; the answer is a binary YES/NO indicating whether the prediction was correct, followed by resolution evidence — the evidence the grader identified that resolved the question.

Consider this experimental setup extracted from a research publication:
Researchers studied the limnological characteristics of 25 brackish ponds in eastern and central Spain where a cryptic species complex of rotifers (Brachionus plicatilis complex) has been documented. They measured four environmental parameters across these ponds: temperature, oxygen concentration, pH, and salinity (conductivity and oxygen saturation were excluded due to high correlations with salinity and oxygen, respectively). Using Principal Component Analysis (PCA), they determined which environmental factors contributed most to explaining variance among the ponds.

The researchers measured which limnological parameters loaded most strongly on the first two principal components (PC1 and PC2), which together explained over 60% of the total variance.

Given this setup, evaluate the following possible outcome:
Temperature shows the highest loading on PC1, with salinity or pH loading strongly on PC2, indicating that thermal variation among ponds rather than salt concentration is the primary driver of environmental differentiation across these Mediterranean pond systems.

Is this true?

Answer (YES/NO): NO